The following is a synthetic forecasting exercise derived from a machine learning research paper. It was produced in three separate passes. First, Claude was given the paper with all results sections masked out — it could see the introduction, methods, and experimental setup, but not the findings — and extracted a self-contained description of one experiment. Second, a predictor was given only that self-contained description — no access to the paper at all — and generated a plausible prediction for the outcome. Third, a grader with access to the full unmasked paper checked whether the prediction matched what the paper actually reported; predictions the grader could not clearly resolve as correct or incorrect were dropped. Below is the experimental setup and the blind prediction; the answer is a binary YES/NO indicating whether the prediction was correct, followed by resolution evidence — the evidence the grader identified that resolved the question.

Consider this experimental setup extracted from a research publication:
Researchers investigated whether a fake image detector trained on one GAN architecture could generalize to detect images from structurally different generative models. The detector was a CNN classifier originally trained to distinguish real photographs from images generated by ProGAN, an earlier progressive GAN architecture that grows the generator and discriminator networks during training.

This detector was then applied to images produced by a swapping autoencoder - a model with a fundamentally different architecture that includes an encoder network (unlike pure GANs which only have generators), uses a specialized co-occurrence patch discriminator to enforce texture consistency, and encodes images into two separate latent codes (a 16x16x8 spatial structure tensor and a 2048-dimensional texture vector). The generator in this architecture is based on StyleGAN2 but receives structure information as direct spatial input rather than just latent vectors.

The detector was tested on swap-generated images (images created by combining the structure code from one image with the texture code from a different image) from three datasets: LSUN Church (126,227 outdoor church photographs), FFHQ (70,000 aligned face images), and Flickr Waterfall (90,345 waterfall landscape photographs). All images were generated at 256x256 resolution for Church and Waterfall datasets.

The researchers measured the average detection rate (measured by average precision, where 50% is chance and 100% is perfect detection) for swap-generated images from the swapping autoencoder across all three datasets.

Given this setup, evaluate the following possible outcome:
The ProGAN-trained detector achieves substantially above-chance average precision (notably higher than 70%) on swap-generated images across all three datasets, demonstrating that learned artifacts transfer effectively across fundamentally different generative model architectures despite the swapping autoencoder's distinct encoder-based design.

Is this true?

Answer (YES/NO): YES